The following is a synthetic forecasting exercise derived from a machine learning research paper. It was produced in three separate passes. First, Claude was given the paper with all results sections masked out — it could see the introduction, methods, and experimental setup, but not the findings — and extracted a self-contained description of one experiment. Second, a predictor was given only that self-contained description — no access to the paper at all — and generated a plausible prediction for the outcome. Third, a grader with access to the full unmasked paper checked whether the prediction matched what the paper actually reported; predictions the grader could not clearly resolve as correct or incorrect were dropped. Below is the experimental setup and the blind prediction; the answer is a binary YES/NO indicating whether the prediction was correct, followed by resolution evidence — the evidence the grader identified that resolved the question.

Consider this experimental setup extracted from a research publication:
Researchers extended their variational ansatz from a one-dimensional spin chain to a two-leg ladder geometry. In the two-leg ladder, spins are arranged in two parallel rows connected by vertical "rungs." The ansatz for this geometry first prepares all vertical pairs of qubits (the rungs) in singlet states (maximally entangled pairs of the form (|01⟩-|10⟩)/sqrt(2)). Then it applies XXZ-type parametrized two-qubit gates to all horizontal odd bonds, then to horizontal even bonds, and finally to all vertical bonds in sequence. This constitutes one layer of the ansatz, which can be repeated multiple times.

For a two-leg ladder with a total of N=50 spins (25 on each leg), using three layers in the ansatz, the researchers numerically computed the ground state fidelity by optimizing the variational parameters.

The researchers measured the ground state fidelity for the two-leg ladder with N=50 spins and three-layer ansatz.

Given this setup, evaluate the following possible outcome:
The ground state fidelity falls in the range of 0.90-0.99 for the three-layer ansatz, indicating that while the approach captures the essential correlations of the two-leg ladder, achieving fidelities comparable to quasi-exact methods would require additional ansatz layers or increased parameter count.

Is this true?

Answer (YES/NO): NO